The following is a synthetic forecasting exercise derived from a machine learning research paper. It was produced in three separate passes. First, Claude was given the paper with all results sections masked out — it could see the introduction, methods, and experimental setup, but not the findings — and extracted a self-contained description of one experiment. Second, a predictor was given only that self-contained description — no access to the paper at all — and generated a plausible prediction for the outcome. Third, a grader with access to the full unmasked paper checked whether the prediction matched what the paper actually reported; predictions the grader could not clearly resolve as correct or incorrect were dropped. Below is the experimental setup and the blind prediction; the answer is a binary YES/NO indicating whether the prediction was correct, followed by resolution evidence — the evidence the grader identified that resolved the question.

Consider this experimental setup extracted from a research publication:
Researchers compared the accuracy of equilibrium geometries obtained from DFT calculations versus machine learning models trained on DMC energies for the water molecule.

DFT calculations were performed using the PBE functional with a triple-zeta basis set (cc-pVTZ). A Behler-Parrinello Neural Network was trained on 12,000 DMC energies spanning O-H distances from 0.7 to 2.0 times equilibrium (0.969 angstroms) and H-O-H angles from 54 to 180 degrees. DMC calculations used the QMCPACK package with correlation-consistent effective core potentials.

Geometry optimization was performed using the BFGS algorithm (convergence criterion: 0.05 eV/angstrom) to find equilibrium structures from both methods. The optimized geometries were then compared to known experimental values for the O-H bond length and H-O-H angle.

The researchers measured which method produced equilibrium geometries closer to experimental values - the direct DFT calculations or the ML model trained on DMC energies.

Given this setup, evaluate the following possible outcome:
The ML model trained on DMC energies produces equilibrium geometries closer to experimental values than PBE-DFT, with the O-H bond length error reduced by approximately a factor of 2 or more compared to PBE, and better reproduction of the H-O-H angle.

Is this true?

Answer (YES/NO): NO